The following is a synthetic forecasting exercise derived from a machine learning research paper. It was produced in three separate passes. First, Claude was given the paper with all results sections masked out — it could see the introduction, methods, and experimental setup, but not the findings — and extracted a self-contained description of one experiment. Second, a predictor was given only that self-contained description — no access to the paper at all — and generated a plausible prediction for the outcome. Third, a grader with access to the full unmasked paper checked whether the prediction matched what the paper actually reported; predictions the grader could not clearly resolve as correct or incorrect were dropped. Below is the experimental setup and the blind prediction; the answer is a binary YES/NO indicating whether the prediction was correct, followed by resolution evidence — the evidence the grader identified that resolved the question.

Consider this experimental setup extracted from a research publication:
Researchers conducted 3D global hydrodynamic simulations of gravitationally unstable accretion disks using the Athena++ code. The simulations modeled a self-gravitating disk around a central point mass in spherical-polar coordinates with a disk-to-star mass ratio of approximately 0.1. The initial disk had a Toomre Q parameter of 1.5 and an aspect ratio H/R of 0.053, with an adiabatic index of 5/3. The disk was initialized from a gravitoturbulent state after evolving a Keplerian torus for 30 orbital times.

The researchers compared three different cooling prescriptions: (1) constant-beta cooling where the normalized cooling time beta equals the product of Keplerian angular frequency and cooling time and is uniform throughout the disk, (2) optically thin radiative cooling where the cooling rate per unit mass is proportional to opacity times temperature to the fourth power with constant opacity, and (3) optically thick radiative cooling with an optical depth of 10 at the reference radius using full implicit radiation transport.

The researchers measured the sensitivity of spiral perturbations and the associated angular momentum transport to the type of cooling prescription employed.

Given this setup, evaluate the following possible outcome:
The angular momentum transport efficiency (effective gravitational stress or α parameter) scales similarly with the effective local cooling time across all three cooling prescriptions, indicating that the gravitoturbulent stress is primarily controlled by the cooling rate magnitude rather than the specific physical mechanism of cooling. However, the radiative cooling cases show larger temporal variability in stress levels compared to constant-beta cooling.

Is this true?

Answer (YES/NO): NO